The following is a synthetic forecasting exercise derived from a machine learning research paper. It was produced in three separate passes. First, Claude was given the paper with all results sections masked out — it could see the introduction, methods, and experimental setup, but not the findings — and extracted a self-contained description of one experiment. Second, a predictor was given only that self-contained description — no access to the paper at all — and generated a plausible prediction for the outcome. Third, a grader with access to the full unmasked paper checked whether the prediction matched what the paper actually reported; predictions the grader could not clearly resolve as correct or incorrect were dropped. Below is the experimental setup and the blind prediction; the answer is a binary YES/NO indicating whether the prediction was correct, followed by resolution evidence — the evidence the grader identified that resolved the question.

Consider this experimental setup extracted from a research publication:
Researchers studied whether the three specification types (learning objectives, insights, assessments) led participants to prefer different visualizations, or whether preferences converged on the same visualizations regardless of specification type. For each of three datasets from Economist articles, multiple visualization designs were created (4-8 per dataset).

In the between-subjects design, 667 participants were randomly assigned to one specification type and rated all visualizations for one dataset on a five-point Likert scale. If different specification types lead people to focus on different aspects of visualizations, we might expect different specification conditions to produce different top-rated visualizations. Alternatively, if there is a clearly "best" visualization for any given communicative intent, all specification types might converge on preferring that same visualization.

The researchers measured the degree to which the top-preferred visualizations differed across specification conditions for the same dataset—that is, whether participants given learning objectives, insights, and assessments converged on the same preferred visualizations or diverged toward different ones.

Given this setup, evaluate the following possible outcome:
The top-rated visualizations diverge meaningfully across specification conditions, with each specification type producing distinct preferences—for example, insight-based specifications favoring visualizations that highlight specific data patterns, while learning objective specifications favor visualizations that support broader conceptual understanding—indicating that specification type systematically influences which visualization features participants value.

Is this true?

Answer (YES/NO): NO